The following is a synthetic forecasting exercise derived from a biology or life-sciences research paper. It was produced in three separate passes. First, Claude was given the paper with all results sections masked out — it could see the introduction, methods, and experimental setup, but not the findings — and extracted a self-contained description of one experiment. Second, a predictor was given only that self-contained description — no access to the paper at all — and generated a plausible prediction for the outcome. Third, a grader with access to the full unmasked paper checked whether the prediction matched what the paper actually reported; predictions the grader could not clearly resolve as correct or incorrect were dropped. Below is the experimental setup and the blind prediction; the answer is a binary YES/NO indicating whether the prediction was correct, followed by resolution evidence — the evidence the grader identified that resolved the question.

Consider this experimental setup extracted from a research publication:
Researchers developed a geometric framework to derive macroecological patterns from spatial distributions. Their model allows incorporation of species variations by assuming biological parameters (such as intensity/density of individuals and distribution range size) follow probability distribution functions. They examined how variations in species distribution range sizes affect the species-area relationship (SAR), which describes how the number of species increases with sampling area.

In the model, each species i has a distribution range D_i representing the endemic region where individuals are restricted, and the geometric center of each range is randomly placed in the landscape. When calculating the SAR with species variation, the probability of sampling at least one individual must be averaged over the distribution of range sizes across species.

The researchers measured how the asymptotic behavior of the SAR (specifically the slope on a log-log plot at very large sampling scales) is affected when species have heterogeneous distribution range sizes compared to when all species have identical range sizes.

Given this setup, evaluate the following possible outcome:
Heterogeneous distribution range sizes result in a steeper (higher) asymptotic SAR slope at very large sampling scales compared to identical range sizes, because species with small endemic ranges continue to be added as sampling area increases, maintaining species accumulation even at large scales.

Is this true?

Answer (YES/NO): NO